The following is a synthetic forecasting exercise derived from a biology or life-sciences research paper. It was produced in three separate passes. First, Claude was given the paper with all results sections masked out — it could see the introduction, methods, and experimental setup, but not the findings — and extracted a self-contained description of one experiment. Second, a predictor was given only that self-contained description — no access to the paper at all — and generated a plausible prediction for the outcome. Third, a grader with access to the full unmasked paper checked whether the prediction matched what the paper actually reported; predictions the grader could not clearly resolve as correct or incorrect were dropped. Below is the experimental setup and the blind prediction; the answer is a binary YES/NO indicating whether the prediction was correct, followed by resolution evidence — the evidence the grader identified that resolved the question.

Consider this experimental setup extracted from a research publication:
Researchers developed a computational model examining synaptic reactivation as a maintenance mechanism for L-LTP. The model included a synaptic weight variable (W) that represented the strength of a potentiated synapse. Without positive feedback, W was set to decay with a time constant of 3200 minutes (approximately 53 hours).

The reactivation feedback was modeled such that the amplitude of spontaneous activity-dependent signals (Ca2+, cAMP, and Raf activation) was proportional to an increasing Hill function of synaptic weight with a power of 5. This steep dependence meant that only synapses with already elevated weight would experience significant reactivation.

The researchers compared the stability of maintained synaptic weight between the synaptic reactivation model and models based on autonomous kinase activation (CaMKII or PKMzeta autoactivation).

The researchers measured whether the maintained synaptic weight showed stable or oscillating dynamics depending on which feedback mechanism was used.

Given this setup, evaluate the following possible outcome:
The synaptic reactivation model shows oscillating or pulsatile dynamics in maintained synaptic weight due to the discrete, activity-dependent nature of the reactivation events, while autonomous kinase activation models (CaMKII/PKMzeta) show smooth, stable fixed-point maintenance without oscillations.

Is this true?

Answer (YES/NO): YES